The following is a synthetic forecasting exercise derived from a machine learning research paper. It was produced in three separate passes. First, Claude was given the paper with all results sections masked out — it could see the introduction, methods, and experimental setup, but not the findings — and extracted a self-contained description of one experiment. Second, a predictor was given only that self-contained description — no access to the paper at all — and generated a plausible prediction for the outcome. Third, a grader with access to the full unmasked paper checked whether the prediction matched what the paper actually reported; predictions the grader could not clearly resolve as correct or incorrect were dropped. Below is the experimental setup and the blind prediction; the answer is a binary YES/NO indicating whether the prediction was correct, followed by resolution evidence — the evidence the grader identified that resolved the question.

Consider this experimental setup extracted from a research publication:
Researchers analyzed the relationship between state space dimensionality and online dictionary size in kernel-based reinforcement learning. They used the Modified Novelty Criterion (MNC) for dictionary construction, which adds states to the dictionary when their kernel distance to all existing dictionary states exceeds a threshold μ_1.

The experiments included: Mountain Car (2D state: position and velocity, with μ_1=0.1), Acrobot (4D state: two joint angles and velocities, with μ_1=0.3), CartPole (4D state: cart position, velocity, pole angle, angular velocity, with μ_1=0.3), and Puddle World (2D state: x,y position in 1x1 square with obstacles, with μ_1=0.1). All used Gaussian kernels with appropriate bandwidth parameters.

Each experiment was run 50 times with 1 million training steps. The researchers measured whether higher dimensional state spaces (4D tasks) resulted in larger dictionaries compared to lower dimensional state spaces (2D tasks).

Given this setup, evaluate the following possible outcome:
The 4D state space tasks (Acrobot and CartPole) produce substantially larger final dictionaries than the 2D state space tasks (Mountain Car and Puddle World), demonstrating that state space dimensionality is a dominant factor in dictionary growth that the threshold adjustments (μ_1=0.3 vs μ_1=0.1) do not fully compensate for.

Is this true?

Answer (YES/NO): NO